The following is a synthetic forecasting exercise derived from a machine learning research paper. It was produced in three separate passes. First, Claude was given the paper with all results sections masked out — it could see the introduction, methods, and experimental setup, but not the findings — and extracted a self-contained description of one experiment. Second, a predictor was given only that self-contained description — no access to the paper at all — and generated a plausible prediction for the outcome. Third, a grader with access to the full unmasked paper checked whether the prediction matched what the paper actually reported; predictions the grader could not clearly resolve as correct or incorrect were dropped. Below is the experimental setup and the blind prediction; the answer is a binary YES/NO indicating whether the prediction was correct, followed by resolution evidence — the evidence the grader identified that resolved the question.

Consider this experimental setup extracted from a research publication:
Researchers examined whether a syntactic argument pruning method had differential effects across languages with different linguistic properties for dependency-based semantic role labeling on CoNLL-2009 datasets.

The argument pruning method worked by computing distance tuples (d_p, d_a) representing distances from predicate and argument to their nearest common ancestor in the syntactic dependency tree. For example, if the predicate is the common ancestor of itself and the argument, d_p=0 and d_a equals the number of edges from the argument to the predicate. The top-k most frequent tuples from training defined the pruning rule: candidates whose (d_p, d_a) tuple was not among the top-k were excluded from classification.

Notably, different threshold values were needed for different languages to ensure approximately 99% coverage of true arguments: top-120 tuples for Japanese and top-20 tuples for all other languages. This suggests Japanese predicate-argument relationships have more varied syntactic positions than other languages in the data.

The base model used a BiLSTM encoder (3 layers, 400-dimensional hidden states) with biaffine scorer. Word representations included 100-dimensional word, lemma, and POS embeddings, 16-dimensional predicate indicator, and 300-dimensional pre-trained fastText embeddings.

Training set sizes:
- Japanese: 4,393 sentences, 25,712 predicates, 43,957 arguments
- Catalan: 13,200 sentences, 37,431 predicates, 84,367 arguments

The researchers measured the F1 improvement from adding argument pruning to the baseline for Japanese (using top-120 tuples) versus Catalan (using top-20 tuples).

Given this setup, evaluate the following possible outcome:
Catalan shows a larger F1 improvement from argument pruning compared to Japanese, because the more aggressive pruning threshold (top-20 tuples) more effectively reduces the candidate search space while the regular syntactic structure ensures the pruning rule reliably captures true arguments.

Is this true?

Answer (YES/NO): YES